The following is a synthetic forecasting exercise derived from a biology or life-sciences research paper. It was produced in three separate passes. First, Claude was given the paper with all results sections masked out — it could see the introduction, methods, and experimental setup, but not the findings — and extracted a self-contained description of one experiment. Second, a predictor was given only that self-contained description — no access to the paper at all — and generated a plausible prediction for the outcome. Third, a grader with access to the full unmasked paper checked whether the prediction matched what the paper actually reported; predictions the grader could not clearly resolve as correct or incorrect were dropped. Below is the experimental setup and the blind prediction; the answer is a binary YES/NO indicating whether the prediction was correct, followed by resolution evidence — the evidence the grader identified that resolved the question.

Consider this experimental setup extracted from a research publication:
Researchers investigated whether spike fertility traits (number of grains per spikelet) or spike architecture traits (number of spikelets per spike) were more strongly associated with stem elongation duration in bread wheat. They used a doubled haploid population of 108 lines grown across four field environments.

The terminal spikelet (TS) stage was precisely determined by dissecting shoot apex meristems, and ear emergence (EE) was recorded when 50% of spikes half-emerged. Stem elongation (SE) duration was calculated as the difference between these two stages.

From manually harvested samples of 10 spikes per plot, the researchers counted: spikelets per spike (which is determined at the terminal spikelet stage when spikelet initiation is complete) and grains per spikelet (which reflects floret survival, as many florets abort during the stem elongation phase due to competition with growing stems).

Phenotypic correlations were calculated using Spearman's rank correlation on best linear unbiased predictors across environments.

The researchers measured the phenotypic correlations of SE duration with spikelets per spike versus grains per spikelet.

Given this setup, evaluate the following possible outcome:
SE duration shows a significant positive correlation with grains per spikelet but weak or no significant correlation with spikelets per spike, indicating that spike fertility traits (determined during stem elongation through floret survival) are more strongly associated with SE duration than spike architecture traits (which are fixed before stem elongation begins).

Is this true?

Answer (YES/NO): NO